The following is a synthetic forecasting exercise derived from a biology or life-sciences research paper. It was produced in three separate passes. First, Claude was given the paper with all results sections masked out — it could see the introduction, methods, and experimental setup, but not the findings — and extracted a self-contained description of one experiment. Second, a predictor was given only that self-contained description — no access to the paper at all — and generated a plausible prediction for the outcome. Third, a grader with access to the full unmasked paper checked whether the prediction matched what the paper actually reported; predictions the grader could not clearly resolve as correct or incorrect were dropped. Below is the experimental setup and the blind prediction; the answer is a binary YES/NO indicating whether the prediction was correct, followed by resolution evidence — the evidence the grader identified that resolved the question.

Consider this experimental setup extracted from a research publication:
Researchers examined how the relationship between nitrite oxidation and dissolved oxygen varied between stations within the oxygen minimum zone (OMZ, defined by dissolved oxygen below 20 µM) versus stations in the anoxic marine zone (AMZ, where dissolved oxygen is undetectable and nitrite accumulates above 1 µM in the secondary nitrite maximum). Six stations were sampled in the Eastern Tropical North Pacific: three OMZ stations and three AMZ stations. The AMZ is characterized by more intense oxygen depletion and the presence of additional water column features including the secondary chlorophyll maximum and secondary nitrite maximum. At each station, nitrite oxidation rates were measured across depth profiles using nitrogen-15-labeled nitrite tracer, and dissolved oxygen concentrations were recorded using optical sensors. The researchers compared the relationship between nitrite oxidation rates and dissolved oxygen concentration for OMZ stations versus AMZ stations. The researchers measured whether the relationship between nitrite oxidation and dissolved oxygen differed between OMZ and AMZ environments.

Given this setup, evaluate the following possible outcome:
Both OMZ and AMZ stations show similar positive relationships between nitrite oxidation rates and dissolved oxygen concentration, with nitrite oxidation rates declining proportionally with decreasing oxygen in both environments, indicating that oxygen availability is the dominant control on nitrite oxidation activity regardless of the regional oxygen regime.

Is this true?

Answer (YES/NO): NO